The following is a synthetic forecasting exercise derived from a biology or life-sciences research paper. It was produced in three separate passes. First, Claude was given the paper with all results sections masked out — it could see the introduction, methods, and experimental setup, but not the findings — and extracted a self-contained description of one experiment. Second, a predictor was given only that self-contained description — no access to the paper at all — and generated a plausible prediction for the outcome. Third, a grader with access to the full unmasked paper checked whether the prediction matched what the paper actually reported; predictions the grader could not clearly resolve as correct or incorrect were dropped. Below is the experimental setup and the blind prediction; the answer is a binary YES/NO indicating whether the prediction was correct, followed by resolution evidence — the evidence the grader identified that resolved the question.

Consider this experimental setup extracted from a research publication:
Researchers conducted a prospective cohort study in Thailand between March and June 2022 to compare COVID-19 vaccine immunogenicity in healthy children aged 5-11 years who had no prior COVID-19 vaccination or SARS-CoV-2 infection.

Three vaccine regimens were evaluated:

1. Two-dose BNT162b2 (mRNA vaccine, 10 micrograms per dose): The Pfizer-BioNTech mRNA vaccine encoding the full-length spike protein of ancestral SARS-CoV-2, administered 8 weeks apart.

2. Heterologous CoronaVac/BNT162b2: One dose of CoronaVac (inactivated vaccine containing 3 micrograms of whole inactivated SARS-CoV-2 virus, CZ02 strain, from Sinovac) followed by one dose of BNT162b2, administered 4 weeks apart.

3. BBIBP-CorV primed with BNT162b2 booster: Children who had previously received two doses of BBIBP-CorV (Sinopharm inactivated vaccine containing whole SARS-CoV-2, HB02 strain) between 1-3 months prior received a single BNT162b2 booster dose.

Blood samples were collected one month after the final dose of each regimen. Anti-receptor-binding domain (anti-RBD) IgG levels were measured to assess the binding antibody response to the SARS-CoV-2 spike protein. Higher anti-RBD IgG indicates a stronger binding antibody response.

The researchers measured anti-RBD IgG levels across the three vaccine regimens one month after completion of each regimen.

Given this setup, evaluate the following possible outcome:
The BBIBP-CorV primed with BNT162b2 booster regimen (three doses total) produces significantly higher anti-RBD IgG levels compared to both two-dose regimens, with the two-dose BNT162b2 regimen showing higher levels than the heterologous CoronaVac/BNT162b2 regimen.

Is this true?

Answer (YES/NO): NO